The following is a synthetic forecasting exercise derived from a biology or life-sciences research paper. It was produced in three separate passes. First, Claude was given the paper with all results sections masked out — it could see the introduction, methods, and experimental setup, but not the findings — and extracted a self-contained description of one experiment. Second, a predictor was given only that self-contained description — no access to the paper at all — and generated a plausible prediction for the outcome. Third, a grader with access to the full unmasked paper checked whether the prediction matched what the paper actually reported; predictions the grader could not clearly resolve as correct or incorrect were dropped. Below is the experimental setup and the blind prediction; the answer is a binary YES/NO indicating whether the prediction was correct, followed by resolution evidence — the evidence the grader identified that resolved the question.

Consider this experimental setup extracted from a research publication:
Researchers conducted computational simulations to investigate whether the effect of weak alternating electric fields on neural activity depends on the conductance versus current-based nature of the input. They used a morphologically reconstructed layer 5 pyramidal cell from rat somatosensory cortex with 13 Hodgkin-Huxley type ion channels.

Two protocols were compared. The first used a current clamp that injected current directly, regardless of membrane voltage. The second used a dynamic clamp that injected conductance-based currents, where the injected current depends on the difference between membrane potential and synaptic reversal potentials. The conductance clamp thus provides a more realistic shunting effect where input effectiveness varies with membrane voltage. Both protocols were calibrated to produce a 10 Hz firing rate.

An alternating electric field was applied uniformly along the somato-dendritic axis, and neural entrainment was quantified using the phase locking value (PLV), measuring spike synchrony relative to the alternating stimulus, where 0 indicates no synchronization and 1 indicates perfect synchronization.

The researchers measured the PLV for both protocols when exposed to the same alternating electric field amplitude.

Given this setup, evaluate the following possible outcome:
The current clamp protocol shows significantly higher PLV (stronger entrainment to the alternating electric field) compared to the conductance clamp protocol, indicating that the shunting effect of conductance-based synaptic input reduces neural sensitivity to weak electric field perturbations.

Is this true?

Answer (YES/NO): YES